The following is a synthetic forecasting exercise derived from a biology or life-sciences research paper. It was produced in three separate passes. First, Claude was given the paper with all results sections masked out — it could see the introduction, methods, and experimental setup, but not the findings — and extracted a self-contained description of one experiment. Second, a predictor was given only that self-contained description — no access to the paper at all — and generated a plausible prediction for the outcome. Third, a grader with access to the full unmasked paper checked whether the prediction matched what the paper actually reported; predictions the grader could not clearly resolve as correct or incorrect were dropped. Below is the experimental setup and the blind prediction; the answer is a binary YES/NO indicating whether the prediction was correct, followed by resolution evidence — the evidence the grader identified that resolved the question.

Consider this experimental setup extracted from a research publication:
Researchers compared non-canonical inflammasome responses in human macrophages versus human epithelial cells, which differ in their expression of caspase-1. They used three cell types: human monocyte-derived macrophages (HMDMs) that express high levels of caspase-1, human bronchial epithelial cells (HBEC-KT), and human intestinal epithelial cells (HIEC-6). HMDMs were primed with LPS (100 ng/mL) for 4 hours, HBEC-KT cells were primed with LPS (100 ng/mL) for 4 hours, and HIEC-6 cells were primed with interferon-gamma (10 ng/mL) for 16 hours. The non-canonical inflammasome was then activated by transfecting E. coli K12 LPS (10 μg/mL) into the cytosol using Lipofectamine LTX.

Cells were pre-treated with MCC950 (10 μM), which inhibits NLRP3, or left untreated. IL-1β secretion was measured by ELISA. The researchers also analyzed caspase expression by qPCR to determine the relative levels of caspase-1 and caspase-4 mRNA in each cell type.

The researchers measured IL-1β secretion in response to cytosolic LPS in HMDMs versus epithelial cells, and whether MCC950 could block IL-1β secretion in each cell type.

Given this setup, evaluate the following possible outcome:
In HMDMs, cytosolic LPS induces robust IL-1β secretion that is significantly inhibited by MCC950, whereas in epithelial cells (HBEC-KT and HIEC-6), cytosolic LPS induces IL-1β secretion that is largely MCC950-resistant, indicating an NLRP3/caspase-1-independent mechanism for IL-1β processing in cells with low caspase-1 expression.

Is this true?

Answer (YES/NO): NO